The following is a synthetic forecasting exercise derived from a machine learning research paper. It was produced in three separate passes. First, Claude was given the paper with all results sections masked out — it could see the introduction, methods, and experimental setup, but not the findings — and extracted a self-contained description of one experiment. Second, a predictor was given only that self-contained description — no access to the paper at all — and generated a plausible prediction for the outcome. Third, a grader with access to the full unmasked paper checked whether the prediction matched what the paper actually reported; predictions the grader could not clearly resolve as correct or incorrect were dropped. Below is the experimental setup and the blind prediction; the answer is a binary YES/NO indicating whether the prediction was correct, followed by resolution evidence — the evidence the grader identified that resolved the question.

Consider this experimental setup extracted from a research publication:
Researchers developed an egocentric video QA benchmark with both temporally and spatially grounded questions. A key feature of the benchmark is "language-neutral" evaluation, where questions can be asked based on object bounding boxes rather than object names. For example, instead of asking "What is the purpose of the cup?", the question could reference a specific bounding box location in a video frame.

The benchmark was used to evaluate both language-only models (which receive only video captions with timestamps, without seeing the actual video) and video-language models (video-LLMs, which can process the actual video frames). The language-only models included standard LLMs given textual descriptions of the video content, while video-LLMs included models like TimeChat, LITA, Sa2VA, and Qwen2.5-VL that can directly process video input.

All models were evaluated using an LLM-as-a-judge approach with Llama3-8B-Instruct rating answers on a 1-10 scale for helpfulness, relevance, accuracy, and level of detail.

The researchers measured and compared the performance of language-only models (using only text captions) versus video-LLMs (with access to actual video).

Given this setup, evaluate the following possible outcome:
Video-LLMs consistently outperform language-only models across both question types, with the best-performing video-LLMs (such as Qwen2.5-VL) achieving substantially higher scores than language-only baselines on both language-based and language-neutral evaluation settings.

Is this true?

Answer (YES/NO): NO